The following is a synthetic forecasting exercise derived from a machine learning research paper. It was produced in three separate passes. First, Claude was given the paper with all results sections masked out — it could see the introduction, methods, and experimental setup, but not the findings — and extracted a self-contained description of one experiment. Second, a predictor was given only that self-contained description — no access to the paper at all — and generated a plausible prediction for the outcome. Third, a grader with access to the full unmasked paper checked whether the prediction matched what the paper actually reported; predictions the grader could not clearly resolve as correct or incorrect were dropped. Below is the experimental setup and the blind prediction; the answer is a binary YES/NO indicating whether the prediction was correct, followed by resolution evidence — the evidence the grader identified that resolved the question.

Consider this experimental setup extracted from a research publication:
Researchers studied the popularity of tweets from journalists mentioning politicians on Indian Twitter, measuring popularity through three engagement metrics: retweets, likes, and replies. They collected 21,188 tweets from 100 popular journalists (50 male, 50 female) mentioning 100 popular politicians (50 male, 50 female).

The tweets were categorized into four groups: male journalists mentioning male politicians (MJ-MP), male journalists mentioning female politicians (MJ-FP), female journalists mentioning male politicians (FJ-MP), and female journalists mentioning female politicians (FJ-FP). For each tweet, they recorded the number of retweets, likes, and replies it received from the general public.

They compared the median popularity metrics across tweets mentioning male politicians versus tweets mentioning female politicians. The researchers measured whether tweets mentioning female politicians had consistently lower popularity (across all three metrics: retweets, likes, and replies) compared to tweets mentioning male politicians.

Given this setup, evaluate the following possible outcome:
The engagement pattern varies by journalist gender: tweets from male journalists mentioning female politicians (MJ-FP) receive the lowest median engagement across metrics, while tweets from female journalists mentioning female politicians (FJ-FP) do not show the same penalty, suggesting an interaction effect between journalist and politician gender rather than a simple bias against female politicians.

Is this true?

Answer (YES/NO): NO